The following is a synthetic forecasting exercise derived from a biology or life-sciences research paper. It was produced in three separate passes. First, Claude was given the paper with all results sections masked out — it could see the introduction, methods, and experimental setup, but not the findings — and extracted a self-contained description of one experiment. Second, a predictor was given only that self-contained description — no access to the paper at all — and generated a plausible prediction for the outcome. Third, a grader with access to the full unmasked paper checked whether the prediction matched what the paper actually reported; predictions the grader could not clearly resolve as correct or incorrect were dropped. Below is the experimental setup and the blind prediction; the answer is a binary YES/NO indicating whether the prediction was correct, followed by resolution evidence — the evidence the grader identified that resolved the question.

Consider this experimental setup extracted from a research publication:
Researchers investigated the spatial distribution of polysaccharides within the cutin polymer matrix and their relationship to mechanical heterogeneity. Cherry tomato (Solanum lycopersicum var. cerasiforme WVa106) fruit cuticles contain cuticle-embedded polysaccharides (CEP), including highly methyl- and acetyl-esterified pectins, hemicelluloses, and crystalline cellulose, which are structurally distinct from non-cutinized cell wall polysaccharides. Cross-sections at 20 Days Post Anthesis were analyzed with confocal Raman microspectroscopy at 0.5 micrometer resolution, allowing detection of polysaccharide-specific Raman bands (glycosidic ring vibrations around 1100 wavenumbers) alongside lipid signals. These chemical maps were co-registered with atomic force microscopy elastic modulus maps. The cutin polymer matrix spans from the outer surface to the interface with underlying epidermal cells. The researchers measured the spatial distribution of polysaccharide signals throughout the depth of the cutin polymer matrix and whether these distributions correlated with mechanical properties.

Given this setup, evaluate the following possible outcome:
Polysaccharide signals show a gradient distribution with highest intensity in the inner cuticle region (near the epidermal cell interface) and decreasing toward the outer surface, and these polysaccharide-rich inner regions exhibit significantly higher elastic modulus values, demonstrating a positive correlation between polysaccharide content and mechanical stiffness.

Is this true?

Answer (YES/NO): YES